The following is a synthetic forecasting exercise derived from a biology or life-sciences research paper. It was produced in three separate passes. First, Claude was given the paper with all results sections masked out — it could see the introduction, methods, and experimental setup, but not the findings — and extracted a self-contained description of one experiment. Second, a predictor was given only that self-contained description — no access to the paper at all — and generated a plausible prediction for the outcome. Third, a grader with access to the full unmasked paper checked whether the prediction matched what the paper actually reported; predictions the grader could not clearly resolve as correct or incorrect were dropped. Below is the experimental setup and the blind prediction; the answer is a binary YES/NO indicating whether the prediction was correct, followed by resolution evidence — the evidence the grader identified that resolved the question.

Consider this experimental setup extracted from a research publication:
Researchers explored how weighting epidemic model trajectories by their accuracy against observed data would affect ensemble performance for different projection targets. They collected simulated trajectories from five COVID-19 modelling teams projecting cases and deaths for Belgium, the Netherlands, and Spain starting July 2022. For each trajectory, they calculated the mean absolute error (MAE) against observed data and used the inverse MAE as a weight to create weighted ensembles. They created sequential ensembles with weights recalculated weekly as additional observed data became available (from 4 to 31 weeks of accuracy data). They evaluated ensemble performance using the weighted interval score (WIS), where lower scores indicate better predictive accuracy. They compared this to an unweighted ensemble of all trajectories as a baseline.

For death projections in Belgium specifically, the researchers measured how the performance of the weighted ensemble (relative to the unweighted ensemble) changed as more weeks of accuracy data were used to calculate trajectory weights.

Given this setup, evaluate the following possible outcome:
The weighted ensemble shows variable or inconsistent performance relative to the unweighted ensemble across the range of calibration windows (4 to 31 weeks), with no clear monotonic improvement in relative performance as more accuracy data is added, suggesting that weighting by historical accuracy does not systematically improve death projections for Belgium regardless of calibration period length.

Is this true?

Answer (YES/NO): YES